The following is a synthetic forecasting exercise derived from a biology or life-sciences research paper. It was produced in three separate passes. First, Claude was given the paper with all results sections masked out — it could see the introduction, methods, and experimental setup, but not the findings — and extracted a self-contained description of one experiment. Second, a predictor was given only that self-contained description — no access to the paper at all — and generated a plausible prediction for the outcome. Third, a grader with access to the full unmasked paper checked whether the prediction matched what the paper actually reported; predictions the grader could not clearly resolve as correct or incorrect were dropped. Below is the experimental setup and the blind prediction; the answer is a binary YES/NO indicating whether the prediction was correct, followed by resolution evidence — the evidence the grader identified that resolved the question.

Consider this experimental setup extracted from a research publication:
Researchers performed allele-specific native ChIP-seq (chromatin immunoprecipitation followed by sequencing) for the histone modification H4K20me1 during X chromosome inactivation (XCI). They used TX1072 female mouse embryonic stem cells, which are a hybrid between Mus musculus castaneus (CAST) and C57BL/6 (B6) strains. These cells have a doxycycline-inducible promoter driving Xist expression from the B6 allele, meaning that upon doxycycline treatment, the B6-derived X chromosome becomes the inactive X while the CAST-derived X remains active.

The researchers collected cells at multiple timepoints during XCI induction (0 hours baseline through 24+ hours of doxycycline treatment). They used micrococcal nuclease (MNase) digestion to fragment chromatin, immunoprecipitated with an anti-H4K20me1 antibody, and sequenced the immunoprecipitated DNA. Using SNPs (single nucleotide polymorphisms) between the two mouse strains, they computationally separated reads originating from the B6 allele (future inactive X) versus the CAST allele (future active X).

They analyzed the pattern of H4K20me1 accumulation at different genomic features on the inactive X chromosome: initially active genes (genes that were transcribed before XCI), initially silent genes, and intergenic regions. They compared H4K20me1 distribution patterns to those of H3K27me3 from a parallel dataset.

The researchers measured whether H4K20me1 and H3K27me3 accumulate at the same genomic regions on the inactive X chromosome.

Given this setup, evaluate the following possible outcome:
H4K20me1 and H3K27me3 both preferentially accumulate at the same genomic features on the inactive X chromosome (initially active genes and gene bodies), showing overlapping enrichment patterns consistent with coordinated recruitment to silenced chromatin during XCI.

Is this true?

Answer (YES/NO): NO